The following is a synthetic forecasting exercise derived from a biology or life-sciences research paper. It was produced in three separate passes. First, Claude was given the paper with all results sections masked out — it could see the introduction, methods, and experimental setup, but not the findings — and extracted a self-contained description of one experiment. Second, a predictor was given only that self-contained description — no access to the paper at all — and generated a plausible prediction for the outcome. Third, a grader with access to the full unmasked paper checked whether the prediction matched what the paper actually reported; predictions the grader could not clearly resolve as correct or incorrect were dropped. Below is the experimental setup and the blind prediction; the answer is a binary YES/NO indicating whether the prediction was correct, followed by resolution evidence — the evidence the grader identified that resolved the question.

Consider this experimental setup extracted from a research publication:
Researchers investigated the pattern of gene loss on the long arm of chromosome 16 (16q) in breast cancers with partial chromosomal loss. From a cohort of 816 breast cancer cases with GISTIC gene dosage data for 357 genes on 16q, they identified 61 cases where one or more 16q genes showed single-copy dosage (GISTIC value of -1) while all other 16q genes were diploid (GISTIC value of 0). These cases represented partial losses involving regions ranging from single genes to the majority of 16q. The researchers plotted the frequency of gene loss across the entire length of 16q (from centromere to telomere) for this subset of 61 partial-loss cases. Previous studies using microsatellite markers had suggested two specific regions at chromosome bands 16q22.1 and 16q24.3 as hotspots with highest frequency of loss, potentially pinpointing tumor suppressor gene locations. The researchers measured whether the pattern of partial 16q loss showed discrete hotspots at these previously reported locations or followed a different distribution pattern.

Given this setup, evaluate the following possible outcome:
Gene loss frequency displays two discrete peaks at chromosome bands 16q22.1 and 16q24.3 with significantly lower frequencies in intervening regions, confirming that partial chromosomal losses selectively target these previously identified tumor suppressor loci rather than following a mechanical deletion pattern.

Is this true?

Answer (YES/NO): NO